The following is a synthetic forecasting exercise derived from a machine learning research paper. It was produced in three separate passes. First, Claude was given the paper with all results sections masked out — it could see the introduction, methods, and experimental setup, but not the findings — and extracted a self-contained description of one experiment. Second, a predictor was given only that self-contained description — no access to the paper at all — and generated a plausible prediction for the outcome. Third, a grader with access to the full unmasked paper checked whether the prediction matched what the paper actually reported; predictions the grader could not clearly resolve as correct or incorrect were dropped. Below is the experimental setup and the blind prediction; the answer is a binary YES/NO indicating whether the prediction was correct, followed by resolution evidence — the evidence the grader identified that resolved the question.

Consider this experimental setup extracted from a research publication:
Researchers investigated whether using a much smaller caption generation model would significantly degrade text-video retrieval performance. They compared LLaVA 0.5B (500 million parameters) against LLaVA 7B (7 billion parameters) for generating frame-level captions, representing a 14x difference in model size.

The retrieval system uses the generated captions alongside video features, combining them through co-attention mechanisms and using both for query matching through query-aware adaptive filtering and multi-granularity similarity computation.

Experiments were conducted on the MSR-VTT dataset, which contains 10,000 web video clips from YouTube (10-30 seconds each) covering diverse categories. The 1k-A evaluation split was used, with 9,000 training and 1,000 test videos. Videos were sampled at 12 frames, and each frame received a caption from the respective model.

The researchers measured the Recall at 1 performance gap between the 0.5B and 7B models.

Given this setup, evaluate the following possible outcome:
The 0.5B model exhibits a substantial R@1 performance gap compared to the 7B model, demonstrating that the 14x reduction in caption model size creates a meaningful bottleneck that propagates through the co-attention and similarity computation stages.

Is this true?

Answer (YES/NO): NO